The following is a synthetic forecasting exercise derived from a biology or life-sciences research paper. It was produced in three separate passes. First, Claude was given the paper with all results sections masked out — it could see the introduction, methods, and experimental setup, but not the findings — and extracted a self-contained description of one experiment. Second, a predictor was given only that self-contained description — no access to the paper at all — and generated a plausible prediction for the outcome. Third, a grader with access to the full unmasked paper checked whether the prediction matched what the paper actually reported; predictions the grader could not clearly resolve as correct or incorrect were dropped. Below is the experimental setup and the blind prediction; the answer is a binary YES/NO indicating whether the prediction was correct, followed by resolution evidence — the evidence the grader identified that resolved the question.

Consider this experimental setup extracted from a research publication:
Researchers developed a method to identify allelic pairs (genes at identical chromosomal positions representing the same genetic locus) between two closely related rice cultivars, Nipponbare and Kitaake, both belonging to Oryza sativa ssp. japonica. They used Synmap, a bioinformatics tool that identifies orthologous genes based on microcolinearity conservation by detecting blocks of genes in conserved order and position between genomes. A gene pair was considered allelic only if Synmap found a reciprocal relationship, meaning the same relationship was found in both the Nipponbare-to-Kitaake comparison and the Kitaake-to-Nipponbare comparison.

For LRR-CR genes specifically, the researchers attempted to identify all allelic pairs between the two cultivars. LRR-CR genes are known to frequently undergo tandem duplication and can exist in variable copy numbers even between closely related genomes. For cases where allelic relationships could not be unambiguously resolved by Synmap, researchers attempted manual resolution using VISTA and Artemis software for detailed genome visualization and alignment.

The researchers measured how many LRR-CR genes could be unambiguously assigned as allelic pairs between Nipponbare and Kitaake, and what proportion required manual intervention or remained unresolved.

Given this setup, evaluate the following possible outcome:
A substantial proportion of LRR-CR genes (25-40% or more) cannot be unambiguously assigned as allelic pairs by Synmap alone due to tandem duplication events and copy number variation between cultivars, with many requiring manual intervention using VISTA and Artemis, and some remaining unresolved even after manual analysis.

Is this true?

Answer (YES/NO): NO